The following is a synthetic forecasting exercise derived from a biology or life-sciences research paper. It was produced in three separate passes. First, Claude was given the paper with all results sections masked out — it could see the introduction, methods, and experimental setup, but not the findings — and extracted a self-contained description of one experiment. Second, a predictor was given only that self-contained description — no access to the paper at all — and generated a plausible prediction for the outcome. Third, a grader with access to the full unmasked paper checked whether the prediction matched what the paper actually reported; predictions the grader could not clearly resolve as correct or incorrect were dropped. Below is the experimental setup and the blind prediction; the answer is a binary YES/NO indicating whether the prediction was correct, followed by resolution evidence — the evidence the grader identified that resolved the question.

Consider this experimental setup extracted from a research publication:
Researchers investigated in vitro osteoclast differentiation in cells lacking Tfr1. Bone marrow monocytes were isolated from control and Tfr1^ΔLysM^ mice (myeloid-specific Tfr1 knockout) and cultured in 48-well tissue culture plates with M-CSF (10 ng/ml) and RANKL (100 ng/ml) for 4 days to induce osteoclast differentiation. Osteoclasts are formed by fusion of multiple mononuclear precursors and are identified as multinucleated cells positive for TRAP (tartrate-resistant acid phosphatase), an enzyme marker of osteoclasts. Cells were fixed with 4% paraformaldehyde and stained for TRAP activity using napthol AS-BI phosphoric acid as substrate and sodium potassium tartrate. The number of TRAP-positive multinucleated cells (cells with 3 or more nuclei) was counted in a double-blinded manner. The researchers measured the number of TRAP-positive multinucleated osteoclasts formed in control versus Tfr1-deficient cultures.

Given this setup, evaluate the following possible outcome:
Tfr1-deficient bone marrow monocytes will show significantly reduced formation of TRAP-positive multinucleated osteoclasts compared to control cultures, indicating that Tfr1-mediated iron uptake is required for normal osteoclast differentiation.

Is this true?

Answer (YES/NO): NO